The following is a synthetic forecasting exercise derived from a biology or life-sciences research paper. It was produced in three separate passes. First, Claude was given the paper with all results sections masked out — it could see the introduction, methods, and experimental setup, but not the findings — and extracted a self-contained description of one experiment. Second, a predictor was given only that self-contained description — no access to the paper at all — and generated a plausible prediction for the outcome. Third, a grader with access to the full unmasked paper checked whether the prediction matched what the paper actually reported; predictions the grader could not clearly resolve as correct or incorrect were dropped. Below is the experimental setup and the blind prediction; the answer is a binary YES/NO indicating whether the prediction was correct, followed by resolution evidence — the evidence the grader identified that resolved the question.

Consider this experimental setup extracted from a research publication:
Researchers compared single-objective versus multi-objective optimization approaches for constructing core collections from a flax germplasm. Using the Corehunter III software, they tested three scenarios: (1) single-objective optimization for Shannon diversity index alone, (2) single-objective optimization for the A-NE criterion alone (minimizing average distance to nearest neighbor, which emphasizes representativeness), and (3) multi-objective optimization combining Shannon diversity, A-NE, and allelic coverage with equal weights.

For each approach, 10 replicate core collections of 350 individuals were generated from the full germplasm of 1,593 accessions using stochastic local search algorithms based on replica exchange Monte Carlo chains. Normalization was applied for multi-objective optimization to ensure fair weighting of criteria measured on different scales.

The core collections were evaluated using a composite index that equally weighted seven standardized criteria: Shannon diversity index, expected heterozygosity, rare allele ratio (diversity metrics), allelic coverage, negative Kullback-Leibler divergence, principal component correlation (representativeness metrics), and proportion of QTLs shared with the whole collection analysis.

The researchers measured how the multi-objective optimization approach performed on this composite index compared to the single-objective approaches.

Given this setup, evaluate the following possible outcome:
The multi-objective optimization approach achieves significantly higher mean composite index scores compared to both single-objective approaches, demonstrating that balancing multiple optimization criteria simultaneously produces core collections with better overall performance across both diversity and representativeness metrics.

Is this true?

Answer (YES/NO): YES